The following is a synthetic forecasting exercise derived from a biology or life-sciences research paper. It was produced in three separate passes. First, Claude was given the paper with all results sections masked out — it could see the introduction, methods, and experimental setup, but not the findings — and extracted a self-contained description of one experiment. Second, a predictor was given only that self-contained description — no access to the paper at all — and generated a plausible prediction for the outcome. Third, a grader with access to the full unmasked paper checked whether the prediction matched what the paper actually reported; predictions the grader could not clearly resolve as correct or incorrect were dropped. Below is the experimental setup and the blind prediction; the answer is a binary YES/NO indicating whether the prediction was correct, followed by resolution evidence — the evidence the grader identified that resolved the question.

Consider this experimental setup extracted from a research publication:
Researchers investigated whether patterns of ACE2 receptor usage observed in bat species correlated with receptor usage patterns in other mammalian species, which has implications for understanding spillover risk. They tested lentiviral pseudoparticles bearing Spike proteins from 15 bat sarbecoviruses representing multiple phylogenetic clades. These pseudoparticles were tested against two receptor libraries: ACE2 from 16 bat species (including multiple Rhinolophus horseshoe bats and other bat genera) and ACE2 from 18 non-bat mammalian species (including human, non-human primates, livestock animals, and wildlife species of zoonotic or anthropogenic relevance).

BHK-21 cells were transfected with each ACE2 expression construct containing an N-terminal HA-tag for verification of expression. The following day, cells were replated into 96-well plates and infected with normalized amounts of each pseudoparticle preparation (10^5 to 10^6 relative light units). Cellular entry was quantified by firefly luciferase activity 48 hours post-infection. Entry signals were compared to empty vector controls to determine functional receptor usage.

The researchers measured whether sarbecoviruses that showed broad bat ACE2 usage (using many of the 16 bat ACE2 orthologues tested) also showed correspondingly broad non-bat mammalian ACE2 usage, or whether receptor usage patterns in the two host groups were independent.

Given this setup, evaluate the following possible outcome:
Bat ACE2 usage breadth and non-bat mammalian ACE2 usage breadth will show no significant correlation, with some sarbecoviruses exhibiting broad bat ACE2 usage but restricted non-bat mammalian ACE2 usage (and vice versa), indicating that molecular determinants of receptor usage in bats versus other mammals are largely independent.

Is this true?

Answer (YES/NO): NO